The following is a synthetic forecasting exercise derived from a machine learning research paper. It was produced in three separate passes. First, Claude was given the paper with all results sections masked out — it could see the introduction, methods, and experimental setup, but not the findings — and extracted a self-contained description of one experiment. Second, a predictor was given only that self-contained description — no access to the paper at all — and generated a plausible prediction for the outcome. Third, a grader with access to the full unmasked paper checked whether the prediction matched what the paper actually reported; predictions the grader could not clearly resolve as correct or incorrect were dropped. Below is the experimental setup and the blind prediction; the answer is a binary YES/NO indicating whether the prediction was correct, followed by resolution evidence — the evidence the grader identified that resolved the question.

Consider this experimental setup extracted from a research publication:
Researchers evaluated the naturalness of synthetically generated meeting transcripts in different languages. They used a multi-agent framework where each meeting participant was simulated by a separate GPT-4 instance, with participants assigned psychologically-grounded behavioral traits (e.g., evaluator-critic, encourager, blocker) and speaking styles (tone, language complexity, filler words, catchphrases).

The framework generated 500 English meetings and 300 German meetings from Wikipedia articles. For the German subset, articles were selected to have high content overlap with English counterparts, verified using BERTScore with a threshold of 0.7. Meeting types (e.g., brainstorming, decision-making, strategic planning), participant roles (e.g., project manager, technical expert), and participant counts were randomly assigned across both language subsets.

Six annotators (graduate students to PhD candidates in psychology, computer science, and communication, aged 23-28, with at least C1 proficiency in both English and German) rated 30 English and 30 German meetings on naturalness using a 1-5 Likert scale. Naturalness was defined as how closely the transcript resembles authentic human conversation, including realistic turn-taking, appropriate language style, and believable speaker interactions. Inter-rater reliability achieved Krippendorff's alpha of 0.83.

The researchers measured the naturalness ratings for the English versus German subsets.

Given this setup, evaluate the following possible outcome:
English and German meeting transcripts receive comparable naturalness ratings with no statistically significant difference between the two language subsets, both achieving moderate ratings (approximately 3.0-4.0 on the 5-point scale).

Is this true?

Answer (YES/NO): NO